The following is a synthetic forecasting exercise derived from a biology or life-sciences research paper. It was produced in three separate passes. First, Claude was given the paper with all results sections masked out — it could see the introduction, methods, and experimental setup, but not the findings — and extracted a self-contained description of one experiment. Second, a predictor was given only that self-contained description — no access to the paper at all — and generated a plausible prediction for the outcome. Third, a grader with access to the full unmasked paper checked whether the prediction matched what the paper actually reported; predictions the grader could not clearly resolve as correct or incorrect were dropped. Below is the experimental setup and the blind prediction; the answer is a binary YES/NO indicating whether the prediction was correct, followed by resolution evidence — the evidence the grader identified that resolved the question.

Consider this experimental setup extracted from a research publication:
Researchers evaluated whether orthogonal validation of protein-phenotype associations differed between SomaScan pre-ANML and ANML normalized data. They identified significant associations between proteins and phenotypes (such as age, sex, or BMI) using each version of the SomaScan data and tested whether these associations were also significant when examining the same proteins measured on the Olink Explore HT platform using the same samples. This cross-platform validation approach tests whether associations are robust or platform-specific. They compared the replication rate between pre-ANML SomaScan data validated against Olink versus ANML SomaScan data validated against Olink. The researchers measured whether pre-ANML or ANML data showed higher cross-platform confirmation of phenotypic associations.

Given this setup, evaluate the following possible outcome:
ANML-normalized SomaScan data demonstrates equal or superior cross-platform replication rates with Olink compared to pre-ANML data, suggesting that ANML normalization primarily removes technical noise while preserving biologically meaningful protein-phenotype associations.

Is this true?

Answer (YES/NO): NO